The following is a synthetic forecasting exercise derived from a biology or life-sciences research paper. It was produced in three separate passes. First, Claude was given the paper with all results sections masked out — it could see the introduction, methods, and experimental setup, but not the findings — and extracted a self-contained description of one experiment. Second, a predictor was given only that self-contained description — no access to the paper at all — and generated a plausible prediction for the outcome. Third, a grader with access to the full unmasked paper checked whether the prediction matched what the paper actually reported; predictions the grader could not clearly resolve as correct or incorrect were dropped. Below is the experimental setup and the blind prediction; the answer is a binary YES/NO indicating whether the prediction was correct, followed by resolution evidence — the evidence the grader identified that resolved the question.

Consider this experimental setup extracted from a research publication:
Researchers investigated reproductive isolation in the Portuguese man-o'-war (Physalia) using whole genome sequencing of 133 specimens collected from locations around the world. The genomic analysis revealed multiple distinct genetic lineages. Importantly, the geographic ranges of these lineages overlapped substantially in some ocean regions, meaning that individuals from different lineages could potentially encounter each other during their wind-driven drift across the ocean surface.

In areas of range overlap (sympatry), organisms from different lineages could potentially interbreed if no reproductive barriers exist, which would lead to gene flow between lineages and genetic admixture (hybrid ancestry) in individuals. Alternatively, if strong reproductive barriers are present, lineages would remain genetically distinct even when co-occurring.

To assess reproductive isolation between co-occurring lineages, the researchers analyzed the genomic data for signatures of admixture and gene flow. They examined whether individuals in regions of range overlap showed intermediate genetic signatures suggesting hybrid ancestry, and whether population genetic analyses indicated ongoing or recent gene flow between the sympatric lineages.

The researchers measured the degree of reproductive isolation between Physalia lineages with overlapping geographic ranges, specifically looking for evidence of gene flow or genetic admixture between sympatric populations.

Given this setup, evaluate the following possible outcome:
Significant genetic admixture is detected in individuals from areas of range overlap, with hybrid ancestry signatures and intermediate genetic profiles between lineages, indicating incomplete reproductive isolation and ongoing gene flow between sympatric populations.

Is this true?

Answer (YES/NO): NO